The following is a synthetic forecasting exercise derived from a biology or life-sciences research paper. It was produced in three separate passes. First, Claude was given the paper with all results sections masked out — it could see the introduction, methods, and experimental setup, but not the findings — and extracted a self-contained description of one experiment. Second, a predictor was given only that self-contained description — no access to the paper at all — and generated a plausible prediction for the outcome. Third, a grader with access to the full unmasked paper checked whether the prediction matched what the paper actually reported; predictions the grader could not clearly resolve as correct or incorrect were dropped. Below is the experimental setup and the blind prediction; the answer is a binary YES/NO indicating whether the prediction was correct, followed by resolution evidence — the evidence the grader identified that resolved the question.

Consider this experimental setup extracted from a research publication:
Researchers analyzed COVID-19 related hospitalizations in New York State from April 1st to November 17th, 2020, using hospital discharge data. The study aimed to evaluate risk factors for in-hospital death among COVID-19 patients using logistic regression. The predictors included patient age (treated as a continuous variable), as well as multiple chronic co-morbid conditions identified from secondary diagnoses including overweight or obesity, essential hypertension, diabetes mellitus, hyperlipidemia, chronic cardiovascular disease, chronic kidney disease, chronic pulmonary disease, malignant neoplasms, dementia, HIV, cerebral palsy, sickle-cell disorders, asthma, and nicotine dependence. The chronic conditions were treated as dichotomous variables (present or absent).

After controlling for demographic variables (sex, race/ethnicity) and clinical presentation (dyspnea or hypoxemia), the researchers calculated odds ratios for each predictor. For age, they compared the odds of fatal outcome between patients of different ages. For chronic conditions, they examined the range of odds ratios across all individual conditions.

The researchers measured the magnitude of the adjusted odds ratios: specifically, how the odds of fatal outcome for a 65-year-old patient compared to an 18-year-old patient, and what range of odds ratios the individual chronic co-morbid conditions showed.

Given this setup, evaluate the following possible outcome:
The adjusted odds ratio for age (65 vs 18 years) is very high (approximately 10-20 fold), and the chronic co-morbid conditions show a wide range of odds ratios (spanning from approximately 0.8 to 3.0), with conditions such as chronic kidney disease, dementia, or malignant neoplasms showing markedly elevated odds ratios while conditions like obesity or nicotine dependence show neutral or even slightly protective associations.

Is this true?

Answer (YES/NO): NO